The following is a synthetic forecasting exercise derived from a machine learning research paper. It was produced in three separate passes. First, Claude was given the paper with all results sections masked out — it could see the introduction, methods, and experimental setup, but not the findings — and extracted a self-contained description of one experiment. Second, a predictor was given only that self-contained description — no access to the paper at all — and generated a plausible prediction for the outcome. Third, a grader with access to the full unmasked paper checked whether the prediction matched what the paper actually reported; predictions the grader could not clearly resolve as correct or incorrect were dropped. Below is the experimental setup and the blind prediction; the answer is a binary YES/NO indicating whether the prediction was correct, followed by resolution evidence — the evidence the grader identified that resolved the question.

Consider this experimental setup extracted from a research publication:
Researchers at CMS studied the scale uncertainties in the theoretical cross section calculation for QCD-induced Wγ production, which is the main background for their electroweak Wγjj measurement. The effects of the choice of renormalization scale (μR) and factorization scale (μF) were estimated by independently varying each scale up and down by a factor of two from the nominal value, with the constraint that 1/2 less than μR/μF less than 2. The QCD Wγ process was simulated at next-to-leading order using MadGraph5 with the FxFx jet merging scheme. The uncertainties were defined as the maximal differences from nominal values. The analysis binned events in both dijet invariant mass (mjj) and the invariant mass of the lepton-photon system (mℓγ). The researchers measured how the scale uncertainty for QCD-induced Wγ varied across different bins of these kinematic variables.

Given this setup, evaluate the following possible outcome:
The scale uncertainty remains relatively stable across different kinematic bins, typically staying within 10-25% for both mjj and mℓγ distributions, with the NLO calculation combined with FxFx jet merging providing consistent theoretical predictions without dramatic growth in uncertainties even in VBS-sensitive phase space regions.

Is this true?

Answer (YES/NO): NO